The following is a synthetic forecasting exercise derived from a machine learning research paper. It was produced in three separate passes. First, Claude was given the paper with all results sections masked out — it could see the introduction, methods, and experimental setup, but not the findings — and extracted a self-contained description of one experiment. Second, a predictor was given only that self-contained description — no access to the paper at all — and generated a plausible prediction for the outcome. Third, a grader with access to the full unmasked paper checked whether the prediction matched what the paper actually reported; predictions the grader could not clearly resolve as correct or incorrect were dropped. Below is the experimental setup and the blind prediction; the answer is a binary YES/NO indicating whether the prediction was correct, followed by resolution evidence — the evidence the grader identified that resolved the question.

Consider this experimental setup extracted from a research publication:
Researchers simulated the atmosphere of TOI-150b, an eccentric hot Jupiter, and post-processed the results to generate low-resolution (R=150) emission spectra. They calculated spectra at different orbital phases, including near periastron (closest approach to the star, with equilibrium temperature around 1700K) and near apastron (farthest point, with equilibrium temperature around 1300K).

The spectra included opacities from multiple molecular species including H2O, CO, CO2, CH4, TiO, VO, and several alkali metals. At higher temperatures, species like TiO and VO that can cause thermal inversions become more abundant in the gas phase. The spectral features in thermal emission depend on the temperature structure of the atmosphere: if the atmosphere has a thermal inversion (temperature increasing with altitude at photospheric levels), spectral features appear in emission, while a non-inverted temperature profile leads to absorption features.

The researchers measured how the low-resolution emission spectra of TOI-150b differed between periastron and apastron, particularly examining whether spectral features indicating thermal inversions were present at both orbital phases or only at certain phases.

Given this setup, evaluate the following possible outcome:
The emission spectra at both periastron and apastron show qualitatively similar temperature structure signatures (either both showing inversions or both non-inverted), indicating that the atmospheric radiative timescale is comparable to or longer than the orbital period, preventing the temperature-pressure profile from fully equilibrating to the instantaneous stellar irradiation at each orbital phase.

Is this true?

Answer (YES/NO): NO